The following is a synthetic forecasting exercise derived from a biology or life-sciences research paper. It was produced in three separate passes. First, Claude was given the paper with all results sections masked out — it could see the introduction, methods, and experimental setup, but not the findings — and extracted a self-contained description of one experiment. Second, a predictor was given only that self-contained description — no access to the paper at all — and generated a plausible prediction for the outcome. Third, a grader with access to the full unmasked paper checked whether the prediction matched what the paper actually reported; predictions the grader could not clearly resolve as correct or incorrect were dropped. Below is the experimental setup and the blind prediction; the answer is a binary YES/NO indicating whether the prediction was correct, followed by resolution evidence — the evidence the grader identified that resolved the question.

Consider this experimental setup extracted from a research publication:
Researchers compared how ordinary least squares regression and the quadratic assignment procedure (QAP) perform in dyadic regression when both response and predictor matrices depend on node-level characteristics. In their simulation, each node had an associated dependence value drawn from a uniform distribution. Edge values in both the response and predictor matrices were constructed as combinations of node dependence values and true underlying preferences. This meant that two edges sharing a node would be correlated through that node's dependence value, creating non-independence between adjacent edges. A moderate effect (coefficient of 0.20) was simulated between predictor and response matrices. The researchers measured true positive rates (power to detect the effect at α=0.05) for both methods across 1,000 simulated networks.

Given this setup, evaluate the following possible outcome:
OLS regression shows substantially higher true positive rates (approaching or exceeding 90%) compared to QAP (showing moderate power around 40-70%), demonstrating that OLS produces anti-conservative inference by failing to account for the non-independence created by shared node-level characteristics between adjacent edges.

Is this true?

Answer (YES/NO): NO